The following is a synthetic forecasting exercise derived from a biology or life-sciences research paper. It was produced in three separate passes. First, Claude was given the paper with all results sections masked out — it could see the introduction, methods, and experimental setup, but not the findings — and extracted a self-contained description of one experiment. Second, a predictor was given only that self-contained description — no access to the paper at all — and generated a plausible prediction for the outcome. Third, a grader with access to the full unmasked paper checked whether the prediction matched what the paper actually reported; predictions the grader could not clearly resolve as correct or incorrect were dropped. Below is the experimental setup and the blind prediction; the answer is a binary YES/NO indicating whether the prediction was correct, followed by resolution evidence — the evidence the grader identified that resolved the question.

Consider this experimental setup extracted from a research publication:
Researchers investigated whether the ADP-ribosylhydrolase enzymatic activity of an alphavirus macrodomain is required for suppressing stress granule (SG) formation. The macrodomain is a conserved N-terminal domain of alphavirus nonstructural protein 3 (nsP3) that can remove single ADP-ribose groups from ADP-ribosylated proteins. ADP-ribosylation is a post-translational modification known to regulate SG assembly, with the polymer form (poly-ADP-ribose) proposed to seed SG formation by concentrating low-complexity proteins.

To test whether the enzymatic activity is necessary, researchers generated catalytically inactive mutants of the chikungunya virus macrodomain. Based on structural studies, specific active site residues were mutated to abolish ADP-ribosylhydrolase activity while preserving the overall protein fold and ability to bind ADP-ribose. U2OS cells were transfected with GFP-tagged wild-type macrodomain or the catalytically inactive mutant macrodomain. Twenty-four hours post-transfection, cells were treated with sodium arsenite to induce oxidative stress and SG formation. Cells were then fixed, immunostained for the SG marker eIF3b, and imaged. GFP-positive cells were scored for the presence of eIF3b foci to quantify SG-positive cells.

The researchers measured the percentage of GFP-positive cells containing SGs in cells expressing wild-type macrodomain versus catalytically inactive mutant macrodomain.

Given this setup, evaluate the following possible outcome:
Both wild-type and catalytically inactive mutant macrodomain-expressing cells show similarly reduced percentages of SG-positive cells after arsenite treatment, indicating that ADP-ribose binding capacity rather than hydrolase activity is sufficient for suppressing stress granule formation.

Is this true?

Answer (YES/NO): NO